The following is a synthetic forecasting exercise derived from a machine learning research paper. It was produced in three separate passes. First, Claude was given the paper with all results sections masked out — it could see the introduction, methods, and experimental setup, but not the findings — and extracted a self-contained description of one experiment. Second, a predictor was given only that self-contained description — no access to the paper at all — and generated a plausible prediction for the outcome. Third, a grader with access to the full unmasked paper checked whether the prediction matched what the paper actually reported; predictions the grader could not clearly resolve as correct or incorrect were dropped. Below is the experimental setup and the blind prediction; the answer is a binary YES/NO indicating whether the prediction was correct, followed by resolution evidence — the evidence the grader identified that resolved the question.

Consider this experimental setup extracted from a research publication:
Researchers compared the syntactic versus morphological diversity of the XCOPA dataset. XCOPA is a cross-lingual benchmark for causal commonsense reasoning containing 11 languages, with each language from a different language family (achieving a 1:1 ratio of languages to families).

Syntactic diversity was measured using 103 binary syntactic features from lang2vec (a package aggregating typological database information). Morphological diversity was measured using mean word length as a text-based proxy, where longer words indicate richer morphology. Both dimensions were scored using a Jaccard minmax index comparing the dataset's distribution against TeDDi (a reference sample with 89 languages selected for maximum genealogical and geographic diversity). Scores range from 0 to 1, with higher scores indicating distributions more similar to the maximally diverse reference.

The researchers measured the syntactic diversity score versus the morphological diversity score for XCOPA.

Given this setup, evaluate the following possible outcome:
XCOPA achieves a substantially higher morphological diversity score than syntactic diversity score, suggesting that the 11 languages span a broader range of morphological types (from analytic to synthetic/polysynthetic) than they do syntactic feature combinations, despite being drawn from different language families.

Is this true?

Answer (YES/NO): NO